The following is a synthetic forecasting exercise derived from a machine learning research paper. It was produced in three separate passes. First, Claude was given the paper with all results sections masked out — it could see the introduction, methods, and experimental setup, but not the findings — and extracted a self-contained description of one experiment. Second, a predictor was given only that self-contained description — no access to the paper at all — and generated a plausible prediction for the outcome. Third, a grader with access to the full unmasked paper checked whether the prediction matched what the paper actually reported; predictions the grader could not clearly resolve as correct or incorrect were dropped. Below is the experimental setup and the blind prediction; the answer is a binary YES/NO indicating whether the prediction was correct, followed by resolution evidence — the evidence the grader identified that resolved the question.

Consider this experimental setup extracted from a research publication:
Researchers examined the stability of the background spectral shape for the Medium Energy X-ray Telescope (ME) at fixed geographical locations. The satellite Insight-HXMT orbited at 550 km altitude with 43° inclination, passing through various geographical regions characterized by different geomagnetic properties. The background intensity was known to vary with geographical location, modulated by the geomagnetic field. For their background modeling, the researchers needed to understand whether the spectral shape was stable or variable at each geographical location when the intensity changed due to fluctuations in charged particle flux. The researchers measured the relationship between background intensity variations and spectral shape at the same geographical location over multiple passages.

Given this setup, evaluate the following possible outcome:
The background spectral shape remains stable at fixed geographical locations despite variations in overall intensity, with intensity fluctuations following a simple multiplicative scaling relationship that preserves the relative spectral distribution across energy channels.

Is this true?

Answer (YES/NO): YES